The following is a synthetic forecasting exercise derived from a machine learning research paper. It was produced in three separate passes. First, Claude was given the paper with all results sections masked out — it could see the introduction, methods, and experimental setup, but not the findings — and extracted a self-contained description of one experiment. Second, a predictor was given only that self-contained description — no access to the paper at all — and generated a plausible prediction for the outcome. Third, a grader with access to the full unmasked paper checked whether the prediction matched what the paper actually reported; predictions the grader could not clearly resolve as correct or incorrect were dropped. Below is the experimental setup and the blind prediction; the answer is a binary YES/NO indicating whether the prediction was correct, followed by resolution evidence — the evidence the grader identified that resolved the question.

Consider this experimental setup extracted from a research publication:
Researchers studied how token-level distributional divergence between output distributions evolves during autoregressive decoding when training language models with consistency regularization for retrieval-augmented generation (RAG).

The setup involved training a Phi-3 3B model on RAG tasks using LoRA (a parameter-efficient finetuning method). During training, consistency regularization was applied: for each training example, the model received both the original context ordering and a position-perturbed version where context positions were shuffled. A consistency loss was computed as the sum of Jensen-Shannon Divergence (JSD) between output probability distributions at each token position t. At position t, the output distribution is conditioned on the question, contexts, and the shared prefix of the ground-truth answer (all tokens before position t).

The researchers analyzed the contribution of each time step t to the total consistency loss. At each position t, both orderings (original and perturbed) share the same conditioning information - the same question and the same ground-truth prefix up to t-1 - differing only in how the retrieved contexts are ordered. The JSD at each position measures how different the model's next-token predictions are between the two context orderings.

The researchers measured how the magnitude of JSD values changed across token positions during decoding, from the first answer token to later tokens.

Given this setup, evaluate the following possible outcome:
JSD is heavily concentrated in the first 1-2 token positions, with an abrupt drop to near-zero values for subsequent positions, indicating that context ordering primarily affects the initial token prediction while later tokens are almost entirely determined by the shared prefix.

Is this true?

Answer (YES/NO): NO